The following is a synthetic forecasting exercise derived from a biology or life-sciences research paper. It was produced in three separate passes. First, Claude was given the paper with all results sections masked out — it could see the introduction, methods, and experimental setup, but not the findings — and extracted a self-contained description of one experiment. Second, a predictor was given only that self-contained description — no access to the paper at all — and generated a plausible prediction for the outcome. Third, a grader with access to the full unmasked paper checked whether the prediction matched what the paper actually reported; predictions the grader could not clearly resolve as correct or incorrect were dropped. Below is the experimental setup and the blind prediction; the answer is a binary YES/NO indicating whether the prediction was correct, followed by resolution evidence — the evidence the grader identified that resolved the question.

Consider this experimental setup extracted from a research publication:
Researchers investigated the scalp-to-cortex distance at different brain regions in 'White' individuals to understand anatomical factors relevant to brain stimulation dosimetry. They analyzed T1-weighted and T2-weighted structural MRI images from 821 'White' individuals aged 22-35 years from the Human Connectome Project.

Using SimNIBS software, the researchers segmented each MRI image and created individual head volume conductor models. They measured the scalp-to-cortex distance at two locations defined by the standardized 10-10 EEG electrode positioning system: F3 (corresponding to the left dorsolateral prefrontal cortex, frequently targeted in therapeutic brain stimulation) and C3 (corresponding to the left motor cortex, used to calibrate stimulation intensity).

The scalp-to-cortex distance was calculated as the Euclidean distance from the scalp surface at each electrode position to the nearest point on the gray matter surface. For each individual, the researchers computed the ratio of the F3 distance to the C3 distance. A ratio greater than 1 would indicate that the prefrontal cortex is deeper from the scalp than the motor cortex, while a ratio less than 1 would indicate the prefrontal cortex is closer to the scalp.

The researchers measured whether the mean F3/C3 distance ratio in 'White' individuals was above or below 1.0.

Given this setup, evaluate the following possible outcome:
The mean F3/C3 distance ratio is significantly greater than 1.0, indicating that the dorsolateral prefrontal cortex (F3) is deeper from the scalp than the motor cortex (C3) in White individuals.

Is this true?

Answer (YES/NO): YES